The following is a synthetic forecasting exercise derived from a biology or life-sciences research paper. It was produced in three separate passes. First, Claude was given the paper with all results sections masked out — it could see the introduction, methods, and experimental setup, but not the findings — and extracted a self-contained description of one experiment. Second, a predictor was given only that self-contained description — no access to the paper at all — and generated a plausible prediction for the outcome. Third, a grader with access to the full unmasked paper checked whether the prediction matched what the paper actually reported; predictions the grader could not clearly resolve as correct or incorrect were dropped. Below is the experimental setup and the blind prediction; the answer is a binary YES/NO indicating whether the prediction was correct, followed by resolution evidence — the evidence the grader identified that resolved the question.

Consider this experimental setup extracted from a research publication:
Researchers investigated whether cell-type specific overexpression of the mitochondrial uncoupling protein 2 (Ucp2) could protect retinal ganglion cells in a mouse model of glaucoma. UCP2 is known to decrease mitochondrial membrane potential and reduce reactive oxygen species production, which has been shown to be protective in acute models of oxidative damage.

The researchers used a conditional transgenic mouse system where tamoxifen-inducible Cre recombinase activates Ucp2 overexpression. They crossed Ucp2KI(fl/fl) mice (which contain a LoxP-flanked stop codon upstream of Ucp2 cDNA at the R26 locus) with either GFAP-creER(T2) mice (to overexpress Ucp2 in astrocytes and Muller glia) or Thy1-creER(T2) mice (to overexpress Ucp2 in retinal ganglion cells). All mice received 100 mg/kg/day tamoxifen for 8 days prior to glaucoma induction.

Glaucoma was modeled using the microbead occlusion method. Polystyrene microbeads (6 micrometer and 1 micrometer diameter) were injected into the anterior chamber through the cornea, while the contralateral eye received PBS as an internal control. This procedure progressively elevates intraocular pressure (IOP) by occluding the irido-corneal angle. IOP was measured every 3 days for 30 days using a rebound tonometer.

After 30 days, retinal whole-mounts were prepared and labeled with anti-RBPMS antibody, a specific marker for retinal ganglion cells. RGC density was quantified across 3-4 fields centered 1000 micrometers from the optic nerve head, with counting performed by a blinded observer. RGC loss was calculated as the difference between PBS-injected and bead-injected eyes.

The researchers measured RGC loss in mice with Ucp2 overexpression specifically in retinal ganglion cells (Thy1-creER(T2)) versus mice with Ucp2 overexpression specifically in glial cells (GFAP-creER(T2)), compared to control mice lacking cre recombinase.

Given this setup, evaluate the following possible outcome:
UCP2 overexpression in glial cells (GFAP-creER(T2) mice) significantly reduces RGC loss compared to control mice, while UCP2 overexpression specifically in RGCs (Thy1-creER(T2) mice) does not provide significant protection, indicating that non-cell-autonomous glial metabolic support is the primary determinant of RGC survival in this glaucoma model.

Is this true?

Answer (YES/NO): NO